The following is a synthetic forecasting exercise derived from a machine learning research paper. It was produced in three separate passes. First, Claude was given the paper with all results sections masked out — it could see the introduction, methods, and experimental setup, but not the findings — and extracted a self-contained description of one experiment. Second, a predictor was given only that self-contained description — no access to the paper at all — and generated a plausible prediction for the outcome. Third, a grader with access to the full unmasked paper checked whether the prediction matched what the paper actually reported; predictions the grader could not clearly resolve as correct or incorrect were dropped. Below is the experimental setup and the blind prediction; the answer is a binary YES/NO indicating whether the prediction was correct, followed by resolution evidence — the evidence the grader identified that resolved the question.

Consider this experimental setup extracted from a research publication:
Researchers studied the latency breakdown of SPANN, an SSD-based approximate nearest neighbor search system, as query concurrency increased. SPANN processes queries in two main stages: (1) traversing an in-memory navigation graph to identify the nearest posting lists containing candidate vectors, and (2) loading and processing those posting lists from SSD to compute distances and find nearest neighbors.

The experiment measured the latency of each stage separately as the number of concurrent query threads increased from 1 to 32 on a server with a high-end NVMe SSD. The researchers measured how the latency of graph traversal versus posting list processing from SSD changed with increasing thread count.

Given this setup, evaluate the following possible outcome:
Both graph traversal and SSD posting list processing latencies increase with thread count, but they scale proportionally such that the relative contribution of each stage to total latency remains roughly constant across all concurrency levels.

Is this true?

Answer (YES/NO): NO